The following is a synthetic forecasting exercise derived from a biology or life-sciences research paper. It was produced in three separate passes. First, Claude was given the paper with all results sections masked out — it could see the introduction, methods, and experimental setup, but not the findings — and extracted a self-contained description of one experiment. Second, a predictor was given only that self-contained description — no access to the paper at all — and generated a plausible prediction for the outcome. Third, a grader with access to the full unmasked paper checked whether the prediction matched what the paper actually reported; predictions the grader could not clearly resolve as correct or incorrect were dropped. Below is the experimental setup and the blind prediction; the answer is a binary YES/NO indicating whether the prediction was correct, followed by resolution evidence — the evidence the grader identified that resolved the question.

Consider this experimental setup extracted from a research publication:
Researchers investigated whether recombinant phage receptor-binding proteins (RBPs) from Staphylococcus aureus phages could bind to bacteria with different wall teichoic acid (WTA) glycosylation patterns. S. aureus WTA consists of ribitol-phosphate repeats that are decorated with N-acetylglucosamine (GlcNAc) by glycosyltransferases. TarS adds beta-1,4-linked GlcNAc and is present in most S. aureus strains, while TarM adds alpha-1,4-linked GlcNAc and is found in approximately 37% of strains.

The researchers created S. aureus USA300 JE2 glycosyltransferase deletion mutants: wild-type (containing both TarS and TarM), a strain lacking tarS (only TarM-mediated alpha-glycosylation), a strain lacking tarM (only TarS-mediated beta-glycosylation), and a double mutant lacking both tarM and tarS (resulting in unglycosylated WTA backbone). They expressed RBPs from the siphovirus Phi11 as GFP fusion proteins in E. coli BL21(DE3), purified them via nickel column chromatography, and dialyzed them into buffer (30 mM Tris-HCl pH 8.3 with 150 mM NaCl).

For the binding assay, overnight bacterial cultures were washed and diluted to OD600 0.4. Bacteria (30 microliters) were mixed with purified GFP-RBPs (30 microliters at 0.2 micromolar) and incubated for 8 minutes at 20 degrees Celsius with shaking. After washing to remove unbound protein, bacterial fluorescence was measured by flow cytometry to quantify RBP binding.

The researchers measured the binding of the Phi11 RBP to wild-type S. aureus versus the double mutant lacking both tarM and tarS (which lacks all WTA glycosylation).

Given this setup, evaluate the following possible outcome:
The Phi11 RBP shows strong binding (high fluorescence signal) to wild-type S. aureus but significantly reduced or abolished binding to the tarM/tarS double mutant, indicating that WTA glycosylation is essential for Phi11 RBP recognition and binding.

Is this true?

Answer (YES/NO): NO